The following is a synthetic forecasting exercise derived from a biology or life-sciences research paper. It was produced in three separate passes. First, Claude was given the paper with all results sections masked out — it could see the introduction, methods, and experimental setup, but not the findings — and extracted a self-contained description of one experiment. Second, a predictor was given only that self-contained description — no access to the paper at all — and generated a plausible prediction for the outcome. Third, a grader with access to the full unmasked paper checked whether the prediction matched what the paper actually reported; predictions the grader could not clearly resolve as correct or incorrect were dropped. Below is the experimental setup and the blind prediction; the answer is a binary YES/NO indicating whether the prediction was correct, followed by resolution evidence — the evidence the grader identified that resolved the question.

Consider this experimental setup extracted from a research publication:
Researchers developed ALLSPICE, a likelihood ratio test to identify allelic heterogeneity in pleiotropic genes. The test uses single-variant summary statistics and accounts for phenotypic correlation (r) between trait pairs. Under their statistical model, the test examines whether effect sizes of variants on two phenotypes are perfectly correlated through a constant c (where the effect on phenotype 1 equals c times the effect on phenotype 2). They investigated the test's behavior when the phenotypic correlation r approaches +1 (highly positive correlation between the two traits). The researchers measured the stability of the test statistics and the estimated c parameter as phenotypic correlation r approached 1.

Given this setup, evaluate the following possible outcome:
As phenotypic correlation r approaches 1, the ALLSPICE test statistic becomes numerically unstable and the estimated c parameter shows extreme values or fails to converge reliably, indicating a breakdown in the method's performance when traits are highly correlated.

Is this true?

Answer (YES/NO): NO